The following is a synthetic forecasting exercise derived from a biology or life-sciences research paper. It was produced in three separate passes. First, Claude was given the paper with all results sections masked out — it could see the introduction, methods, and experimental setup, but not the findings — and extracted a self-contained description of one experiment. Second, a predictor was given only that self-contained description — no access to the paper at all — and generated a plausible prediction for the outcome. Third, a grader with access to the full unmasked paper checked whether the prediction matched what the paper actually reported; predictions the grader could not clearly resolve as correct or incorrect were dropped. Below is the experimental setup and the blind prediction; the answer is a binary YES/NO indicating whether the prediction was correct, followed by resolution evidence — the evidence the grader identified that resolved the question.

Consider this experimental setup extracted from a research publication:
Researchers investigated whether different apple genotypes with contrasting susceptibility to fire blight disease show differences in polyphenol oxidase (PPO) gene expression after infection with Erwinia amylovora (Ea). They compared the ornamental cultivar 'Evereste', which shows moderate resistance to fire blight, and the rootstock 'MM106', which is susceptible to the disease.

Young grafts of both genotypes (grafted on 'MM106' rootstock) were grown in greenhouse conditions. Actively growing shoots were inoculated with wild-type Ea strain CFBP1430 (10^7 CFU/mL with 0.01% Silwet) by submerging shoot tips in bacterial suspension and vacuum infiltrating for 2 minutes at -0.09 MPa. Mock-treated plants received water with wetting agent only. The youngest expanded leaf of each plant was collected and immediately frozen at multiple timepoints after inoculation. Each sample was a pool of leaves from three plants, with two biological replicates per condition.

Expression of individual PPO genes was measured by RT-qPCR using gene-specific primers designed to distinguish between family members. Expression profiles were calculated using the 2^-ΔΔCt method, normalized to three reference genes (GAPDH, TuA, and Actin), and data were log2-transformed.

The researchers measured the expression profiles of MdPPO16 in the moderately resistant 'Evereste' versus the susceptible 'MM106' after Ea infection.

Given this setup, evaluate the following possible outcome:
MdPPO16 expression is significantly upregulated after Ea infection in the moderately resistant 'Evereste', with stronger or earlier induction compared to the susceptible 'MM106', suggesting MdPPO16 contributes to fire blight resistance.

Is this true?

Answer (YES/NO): NO